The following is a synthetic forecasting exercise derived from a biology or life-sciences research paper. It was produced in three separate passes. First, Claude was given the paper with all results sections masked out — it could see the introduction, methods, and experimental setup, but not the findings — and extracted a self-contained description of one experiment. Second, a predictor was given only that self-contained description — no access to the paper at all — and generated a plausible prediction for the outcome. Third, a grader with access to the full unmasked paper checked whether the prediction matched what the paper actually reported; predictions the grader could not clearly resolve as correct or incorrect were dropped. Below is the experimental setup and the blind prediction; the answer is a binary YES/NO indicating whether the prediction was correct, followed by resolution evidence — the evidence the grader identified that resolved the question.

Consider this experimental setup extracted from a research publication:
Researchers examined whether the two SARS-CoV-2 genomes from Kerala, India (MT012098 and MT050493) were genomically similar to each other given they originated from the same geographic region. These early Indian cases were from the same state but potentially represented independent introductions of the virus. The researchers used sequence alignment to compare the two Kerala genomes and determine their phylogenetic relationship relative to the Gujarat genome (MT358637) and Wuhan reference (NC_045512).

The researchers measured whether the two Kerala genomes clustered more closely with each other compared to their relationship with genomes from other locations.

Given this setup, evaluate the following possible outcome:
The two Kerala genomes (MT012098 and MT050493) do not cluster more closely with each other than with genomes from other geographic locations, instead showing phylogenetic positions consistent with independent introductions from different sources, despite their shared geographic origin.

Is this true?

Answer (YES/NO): YES